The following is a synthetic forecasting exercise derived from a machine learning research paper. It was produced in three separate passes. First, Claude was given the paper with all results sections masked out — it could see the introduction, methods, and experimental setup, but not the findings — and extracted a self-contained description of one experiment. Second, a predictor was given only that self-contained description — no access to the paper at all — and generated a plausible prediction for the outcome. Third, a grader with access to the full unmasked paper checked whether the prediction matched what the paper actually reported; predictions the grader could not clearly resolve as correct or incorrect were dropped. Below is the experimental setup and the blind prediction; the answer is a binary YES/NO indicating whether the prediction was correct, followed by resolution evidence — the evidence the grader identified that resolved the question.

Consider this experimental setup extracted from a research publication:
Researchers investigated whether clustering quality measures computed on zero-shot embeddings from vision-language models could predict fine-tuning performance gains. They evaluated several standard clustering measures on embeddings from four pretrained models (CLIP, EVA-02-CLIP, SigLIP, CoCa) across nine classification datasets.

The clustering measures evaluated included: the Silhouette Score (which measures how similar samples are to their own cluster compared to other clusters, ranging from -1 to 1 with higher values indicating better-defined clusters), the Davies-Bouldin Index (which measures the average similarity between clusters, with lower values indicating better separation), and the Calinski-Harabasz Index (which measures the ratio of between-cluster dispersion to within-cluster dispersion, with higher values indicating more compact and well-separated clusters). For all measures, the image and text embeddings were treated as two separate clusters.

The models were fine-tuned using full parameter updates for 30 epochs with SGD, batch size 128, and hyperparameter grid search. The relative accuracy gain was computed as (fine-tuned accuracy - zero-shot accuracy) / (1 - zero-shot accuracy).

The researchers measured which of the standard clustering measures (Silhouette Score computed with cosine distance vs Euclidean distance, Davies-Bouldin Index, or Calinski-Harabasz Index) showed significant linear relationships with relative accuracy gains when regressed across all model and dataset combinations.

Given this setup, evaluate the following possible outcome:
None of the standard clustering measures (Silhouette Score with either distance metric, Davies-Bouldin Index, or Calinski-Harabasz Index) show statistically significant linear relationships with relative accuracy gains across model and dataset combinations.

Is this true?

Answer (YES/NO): NO